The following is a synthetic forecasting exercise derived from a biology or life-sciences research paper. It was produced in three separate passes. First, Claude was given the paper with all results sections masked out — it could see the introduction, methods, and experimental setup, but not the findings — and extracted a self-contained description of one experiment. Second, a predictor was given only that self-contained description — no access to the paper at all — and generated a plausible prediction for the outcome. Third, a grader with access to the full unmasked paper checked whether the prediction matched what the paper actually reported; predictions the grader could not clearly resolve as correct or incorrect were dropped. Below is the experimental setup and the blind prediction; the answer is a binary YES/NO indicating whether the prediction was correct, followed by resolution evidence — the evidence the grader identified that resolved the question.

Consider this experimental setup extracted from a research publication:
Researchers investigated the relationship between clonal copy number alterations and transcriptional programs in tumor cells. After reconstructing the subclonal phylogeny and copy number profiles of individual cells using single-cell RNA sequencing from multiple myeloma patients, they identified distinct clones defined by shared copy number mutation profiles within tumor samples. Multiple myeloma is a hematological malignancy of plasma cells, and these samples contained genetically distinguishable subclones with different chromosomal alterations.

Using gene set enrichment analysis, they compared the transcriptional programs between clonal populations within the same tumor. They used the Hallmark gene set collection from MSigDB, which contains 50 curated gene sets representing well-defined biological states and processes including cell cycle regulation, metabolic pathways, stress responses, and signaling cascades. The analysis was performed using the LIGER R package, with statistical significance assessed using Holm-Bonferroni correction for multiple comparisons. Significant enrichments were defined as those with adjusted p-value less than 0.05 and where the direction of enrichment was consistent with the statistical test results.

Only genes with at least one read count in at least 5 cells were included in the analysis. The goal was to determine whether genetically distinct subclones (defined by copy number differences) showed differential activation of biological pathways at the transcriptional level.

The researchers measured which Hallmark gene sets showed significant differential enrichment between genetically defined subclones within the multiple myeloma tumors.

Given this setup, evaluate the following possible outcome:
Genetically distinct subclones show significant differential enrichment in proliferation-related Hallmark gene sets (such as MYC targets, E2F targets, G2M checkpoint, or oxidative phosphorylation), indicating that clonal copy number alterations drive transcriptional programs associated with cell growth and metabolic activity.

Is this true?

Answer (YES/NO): NO